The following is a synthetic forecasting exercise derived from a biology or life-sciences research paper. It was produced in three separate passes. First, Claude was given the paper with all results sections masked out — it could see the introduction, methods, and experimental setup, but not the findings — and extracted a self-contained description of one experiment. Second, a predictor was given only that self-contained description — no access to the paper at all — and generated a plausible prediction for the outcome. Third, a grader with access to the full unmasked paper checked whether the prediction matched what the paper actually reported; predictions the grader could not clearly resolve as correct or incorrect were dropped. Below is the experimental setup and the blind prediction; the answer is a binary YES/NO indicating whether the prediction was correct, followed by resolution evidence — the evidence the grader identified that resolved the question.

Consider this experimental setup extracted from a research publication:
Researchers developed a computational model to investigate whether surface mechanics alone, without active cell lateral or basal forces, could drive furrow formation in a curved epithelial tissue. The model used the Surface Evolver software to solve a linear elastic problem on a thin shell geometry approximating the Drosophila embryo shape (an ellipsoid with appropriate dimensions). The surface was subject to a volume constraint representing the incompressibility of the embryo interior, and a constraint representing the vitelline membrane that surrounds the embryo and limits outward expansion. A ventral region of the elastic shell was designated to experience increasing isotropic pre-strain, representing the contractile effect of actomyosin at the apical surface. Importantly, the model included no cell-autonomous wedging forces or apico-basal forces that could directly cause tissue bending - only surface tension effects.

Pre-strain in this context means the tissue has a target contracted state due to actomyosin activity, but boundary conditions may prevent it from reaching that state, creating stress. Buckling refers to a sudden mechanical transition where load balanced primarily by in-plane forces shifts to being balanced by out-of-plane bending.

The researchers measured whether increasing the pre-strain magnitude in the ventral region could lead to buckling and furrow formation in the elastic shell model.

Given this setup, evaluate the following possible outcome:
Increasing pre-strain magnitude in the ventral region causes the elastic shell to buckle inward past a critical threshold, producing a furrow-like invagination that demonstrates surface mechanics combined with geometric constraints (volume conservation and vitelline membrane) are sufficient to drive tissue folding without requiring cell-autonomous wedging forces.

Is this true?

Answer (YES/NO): YES